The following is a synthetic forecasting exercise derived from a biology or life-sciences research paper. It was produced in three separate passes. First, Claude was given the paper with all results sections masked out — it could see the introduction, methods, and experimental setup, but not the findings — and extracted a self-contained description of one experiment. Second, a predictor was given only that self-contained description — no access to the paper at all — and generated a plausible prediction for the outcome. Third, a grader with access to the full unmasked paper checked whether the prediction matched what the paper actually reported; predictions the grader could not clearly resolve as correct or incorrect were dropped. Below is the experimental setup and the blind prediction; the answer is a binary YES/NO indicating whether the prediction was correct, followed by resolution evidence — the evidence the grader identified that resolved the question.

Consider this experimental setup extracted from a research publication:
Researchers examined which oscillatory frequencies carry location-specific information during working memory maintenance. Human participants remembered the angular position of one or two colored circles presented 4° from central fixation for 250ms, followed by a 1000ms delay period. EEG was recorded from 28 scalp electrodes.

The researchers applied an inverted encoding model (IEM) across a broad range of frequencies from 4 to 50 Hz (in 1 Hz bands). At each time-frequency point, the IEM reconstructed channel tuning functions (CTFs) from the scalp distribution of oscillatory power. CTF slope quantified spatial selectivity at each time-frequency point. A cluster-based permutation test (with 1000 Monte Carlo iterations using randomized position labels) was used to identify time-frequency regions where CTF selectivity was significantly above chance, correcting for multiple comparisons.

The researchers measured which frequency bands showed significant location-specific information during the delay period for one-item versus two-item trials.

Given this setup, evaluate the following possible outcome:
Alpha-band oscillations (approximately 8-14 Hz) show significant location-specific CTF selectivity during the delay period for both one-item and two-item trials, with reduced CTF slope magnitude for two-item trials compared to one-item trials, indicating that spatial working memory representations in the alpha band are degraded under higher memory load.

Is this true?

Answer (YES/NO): YES